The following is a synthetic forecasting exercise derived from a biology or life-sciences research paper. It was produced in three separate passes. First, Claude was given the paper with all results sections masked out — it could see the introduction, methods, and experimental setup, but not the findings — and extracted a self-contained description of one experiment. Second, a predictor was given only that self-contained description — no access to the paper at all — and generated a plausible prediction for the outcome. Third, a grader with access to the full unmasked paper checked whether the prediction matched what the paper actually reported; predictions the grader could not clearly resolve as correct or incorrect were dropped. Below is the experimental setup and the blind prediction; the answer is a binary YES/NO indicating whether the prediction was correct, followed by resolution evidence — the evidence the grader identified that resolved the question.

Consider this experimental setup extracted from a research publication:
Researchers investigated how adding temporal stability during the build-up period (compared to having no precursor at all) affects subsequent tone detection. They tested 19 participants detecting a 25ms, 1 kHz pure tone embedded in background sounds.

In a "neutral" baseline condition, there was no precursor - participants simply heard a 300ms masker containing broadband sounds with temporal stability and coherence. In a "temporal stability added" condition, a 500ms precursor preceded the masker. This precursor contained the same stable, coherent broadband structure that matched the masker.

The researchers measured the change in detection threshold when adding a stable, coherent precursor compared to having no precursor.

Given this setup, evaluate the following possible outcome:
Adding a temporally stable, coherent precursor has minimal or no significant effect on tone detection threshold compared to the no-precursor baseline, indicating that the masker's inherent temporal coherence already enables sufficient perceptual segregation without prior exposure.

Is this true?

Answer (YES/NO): YES